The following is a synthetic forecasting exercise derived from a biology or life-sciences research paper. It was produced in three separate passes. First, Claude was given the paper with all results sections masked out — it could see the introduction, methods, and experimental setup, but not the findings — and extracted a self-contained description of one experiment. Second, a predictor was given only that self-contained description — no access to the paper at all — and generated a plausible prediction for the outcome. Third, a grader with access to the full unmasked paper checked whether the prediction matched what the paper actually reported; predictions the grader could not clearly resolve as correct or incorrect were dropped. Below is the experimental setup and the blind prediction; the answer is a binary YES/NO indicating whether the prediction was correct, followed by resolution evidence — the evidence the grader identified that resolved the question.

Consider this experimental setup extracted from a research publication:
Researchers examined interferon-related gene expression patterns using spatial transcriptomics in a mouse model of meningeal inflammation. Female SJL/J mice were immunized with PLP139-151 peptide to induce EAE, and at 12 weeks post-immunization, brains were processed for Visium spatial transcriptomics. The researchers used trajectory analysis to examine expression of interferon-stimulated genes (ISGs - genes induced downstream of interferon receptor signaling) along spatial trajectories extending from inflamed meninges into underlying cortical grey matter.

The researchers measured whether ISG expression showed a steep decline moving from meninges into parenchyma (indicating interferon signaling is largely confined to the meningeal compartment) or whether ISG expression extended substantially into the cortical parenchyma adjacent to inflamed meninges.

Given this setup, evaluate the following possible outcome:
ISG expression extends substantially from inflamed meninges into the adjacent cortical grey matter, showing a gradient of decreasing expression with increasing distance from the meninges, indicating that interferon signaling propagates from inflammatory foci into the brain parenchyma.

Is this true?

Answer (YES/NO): YES